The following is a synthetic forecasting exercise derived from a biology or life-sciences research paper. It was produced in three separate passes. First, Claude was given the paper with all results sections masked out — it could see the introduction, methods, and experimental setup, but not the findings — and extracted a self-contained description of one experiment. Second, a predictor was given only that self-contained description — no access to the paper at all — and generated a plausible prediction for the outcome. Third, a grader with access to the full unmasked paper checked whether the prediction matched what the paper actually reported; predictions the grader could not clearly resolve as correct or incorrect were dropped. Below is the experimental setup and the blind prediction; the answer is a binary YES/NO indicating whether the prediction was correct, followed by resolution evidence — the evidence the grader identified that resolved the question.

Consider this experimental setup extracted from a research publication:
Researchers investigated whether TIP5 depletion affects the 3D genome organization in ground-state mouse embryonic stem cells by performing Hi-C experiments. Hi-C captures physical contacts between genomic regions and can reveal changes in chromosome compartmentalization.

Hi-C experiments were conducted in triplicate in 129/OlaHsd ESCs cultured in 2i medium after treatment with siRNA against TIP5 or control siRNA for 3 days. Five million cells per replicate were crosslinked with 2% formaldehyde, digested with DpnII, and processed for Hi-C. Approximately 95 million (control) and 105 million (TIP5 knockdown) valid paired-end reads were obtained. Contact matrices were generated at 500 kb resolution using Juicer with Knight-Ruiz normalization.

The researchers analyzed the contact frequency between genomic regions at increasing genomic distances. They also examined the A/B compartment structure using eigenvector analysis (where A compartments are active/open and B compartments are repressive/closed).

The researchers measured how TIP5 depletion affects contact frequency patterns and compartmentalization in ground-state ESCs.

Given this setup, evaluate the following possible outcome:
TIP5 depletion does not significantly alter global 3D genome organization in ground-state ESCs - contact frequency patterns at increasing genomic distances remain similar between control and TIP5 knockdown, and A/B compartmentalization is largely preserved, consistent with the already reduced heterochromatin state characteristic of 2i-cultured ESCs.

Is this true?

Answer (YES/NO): NO